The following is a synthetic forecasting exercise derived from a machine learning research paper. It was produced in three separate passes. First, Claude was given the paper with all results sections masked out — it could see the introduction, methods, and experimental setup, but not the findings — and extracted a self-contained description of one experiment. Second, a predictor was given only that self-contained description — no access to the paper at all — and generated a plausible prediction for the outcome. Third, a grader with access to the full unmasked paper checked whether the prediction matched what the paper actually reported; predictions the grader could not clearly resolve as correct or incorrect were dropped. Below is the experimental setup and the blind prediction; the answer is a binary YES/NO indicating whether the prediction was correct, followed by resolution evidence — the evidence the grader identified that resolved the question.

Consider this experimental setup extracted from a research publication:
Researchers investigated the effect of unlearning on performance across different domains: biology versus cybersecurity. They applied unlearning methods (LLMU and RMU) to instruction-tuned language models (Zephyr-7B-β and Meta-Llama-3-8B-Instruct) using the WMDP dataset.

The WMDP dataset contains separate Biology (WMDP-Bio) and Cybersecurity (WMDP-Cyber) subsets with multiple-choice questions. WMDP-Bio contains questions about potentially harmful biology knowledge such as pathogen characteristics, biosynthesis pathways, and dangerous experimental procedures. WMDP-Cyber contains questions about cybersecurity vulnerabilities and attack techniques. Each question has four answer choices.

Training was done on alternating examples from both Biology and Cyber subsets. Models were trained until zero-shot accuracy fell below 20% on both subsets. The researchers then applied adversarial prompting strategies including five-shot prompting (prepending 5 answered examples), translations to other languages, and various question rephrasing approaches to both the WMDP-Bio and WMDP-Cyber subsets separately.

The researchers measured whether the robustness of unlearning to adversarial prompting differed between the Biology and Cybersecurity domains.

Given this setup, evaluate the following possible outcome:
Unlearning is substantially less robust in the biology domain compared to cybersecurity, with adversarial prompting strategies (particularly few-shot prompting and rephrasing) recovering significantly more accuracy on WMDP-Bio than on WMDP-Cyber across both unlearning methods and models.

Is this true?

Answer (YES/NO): NO